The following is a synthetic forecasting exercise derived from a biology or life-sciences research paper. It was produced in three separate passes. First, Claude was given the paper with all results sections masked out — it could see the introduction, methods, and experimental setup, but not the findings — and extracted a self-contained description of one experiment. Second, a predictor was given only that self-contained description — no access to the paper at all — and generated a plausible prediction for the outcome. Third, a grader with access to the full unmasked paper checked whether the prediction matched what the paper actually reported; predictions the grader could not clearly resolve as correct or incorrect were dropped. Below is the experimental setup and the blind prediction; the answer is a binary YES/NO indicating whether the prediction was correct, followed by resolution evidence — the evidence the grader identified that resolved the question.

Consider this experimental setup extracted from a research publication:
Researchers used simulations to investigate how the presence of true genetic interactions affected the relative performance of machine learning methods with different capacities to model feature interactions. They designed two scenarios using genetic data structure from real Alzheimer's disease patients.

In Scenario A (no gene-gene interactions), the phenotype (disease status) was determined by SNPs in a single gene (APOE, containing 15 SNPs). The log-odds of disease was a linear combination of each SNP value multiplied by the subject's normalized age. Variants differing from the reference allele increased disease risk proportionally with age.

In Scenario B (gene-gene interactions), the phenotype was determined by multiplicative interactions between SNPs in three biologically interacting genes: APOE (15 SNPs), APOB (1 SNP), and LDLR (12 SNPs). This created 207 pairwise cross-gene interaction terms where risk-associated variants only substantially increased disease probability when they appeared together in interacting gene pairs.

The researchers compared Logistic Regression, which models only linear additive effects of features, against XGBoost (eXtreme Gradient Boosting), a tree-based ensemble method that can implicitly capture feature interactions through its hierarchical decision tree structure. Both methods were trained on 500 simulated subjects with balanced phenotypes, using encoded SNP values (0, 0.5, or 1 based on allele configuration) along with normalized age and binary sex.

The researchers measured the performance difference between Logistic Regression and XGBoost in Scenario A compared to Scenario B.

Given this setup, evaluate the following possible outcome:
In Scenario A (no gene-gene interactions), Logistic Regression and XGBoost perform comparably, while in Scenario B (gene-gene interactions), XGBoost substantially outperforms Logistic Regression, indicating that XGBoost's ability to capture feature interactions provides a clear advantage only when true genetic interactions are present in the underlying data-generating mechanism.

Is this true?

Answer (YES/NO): NO